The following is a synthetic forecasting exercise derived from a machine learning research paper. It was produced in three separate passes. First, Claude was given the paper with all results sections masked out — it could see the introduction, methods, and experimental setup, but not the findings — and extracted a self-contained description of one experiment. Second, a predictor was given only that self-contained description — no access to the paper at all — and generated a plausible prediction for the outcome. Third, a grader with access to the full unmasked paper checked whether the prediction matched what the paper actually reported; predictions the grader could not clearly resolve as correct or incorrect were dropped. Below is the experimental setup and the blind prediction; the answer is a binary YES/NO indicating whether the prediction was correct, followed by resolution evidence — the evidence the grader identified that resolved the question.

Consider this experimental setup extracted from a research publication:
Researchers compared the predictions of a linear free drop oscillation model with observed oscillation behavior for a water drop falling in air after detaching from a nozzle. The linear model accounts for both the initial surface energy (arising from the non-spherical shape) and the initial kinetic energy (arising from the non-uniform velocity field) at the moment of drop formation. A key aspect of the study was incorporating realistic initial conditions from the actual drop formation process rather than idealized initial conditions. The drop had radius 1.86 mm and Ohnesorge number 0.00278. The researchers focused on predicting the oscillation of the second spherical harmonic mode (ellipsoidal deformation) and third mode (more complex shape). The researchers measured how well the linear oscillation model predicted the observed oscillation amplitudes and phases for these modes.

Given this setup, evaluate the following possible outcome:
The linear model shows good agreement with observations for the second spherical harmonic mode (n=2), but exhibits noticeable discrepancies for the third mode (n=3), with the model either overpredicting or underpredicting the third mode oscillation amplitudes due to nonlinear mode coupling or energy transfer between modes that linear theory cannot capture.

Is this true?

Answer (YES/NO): NO